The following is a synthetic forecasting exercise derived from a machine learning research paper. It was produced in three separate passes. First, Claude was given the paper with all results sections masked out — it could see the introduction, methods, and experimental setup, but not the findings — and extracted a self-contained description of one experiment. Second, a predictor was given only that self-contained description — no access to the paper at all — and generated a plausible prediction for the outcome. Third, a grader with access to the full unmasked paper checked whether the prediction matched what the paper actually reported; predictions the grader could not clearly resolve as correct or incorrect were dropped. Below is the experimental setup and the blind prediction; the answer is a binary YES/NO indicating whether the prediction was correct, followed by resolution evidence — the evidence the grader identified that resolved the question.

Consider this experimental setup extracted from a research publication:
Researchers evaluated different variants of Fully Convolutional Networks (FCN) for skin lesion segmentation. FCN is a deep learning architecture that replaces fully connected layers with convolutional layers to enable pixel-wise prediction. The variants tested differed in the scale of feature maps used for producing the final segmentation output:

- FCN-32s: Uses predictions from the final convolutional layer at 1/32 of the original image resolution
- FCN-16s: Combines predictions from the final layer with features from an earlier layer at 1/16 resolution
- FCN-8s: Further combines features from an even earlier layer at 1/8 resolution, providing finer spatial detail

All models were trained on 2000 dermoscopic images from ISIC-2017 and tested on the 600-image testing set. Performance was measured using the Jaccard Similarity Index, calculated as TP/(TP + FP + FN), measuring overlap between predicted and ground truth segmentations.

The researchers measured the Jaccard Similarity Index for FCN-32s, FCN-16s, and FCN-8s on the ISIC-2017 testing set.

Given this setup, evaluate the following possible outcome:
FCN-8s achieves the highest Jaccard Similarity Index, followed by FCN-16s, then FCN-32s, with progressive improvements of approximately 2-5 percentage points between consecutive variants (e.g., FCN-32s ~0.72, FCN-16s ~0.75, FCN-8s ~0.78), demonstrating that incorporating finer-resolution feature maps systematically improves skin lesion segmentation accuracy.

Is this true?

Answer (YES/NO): NO